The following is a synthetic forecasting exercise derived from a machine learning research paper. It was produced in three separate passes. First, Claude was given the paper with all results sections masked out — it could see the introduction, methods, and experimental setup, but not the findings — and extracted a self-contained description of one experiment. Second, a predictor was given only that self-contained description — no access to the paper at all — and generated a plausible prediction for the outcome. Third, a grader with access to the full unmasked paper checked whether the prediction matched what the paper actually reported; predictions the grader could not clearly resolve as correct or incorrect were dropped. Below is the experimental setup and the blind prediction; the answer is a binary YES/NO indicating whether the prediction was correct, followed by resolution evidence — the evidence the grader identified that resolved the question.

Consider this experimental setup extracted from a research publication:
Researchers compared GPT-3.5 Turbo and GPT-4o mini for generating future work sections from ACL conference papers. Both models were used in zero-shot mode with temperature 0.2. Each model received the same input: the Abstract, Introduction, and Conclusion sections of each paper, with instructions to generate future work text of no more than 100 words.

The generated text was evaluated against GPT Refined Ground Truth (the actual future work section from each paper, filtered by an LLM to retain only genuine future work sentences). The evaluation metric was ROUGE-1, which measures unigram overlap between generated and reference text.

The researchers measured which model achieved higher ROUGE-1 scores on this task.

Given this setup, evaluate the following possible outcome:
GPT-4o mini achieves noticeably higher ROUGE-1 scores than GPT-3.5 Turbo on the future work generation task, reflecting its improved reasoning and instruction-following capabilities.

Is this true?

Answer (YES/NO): NO